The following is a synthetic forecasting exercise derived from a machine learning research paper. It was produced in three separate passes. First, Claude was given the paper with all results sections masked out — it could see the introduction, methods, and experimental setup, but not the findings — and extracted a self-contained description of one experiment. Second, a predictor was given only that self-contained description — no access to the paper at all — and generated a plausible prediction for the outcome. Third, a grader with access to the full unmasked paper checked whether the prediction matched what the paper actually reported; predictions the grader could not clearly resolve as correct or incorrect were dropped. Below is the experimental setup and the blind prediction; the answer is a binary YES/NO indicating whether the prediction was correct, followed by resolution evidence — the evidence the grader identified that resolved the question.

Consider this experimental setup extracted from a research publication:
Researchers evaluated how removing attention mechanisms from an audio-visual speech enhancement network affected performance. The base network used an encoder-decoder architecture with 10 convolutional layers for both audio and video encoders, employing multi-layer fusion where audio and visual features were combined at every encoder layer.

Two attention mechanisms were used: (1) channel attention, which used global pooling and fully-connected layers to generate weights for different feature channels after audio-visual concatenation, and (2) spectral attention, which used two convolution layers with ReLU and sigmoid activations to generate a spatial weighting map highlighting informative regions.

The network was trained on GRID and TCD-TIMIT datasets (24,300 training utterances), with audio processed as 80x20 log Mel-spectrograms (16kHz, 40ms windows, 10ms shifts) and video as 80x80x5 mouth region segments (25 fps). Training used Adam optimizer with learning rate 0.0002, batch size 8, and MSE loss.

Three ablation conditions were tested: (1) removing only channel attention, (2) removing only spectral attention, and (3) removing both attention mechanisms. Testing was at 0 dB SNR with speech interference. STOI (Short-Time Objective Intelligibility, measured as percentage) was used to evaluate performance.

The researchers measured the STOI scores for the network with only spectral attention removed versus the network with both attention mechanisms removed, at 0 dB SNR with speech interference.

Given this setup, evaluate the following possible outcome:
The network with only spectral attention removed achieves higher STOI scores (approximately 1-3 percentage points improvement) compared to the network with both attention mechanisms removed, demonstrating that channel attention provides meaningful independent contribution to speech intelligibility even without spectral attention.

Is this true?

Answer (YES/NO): YES